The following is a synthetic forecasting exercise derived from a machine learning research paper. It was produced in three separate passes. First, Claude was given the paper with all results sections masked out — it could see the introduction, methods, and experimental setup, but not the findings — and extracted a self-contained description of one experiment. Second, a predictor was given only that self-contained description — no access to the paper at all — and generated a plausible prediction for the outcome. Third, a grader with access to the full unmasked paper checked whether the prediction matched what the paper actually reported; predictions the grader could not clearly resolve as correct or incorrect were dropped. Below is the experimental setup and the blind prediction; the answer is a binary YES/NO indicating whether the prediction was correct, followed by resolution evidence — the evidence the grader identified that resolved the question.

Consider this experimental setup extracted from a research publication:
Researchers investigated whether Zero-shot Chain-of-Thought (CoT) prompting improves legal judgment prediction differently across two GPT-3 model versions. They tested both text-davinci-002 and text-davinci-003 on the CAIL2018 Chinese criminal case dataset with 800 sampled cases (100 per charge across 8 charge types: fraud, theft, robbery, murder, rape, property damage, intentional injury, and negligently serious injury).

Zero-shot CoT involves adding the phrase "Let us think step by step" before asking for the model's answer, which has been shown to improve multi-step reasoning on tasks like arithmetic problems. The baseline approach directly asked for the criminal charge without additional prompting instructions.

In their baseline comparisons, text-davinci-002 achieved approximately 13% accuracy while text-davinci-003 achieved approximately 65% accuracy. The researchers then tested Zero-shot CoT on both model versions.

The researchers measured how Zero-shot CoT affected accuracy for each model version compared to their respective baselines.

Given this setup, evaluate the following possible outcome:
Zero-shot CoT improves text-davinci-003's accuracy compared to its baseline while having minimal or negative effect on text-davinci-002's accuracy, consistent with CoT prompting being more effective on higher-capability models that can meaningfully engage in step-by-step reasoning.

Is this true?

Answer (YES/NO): NO